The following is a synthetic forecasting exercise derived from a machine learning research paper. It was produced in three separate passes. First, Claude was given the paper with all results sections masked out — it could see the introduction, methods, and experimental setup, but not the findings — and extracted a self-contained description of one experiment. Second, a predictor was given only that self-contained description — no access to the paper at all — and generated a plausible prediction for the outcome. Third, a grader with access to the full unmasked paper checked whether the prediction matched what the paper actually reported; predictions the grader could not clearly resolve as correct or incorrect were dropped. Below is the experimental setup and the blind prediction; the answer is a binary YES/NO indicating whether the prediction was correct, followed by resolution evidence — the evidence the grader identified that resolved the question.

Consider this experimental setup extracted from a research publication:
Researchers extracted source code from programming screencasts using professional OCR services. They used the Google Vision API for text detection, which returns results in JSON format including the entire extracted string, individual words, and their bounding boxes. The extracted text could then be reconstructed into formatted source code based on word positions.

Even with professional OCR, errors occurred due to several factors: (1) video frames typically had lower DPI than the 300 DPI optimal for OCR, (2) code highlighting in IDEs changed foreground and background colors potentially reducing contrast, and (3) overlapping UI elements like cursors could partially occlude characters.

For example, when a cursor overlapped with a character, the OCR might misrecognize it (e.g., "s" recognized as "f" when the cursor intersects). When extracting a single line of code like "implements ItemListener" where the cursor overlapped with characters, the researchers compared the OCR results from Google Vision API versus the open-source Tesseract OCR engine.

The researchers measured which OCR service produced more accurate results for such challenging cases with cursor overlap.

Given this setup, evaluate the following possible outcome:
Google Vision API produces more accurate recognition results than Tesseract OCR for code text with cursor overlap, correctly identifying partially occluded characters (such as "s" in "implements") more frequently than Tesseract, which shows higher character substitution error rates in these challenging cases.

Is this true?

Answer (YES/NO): NO